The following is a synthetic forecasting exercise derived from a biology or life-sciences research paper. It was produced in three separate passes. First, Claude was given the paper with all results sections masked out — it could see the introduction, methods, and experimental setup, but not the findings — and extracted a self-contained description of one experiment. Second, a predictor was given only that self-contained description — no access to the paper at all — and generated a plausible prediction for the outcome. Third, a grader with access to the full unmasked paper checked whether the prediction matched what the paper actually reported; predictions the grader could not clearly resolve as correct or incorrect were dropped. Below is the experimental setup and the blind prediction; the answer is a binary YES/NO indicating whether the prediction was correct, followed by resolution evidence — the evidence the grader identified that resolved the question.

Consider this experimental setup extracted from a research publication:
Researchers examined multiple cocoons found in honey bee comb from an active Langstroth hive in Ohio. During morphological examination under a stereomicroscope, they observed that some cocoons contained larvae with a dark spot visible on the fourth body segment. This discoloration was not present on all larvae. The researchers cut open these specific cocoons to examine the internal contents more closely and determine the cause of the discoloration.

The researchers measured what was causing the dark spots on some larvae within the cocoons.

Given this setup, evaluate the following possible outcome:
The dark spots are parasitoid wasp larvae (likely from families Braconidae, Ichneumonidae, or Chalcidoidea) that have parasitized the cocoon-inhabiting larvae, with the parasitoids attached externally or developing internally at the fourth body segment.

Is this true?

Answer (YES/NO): YES